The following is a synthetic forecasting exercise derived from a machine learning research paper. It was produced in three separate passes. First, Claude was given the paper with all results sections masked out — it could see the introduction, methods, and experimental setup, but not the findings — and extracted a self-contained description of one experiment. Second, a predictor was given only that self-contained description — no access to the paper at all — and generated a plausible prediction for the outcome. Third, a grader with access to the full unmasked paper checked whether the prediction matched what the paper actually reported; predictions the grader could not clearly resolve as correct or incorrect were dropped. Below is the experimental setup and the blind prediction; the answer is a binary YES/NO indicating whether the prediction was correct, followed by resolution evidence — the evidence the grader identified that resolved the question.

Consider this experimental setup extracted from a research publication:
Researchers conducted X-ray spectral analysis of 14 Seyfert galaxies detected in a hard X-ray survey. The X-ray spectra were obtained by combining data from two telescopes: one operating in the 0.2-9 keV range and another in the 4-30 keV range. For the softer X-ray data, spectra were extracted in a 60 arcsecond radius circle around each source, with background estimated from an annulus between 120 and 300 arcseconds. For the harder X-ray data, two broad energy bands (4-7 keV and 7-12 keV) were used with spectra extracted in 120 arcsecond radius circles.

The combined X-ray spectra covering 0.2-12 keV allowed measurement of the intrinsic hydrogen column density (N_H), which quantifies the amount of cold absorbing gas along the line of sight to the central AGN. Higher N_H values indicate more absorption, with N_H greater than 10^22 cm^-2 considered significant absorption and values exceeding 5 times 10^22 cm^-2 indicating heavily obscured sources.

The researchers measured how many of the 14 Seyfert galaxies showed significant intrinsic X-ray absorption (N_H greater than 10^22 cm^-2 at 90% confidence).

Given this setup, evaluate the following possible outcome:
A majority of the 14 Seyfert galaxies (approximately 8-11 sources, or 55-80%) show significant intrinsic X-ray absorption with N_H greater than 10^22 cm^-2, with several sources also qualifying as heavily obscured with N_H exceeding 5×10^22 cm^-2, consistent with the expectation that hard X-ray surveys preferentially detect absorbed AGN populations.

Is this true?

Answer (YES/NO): NO